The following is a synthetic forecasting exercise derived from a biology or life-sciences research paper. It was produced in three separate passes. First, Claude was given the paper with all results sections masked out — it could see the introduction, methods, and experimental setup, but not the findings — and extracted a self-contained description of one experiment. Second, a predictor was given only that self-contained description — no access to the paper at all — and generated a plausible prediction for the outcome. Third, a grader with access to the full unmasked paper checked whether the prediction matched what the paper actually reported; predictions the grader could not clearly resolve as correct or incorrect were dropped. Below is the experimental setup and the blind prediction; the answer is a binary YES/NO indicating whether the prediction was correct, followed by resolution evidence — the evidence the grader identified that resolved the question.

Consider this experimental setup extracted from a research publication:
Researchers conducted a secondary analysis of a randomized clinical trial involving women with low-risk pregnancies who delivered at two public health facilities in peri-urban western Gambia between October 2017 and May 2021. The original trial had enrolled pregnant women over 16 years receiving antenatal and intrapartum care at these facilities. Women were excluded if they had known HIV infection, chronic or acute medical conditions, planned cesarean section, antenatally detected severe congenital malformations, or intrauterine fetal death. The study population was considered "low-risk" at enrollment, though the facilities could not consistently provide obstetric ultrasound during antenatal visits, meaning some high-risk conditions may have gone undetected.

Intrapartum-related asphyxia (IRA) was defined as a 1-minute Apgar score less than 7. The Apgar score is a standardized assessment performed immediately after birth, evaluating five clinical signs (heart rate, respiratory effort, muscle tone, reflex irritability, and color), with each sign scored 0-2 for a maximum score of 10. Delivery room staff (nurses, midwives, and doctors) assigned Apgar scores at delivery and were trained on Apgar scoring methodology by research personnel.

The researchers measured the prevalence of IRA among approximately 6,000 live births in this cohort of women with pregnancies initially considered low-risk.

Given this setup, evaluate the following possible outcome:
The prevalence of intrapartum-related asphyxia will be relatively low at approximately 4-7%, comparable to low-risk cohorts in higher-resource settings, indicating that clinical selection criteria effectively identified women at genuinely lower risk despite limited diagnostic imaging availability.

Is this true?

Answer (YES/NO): NO